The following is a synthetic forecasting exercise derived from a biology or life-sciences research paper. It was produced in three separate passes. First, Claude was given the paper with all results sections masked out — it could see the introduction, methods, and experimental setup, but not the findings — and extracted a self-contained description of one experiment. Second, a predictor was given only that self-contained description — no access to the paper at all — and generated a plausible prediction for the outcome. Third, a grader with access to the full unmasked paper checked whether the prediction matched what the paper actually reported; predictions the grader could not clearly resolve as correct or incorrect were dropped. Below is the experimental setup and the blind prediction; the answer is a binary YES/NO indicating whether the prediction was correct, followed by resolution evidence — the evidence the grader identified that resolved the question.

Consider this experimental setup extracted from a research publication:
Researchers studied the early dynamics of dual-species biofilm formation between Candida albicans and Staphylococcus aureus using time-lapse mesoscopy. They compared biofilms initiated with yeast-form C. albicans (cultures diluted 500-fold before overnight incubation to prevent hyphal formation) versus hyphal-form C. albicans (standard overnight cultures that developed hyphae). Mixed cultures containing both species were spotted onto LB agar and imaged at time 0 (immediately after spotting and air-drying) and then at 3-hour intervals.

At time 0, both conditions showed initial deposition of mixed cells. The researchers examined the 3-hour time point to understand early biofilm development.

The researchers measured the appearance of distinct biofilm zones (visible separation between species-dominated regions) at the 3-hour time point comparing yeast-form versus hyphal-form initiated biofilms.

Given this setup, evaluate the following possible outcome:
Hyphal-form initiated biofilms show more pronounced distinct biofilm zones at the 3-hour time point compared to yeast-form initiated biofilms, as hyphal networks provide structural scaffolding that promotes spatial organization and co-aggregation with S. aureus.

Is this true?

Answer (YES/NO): NO